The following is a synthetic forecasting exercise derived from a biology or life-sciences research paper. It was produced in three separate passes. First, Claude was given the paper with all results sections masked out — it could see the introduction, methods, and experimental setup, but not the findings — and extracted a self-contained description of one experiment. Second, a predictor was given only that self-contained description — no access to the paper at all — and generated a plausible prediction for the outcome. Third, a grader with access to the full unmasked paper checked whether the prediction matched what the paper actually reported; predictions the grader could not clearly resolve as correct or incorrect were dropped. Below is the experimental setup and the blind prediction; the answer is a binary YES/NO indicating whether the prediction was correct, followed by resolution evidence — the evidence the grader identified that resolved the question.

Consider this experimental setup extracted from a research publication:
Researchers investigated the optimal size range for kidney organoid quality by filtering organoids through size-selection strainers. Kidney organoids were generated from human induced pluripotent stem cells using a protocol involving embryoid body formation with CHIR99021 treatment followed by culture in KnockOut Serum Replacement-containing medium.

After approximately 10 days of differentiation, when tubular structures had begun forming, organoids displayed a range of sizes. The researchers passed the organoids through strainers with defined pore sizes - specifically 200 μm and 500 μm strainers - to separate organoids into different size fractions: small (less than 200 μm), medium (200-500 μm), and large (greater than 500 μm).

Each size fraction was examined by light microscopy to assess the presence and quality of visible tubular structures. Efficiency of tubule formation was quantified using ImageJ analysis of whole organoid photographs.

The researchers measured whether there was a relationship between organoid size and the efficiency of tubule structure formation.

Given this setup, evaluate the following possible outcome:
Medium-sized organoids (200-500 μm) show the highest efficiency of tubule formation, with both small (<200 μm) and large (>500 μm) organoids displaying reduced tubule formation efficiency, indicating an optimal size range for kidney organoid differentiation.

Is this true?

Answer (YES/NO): NO